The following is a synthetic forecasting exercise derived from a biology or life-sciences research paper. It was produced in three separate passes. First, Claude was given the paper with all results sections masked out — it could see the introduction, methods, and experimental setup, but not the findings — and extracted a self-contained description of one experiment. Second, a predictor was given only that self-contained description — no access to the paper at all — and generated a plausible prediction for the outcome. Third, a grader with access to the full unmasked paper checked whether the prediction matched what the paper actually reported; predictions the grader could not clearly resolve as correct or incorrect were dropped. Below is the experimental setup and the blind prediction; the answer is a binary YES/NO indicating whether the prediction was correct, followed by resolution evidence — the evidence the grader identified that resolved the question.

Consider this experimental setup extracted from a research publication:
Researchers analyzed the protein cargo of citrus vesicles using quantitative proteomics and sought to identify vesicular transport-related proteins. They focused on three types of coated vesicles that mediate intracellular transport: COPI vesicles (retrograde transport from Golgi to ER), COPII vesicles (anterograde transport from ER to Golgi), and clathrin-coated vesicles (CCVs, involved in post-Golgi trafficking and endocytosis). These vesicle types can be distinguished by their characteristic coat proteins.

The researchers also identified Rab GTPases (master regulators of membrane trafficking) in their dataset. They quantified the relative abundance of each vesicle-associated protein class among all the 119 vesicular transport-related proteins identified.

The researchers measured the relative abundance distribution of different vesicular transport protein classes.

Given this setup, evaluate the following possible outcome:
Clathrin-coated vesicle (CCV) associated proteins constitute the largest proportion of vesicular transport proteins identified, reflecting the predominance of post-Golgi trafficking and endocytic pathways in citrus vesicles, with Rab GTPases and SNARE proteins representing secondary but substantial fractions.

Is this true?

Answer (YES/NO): NO